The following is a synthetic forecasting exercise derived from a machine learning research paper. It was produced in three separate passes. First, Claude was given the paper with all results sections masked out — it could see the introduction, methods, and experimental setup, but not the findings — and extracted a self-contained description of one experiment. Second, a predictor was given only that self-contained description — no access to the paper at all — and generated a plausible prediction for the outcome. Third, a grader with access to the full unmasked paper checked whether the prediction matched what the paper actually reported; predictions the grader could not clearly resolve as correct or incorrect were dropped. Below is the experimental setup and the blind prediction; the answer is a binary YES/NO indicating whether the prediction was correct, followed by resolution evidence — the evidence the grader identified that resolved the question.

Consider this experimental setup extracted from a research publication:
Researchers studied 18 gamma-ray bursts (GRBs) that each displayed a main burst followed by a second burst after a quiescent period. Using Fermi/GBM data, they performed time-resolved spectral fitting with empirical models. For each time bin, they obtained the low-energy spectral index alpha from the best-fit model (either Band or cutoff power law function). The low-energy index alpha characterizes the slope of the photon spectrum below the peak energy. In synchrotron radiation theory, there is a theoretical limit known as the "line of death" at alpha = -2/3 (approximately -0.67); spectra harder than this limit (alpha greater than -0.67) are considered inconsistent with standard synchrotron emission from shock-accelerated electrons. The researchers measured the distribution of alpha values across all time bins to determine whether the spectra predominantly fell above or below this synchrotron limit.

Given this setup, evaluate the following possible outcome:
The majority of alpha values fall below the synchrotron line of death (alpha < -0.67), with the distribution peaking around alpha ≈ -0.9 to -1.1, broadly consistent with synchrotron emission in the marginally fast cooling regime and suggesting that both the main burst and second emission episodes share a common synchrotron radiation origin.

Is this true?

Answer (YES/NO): NO